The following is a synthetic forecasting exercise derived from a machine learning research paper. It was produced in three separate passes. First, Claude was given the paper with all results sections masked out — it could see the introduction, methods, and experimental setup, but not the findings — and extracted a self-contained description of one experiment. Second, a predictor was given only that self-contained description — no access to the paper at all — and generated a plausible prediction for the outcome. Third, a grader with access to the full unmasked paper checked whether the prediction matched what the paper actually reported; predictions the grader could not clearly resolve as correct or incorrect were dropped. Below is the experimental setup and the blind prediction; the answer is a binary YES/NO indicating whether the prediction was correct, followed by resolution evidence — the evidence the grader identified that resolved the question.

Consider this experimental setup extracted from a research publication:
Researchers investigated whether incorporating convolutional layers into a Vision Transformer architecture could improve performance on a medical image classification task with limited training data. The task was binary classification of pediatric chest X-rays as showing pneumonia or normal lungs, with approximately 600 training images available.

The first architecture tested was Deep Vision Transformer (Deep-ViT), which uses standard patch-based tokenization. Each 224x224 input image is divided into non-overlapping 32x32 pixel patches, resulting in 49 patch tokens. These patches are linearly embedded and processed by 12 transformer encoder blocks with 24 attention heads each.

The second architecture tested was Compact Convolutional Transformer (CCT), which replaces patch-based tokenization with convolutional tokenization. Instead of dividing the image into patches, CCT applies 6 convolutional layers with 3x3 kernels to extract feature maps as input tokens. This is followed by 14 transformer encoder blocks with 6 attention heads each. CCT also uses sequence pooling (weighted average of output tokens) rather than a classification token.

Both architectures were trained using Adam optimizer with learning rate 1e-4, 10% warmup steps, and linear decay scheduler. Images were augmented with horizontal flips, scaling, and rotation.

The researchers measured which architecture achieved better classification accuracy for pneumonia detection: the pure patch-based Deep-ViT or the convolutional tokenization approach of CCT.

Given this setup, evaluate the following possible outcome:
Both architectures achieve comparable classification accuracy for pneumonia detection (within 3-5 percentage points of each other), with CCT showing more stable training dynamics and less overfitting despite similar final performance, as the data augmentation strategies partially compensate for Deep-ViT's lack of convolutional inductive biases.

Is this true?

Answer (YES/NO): NO